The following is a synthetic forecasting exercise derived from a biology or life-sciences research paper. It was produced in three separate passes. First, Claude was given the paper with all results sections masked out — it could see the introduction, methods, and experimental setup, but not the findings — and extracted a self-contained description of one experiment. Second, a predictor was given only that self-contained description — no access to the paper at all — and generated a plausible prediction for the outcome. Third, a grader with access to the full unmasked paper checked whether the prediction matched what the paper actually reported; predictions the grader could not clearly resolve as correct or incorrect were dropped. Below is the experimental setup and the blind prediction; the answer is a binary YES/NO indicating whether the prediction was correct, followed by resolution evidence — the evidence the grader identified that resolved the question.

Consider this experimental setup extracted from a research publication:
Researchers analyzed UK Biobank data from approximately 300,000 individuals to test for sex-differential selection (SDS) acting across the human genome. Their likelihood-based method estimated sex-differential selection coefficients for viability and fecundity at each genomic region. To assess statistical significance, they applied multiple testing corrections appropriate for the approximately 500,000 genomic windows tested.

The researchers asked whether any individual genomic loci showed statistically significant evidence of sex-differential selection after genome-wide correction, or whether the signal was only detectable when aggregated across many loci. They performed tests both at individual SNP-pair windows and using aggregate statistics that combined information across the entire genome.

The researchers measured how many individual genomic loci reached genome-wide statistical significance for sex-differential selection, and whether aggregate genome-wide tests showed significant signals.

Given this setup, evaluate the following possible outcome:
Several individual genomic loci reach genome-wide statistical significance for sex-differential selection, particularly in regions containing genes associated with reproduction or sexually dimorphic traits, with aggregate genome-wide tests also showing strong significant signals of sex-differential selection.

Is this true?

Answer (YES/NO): NO